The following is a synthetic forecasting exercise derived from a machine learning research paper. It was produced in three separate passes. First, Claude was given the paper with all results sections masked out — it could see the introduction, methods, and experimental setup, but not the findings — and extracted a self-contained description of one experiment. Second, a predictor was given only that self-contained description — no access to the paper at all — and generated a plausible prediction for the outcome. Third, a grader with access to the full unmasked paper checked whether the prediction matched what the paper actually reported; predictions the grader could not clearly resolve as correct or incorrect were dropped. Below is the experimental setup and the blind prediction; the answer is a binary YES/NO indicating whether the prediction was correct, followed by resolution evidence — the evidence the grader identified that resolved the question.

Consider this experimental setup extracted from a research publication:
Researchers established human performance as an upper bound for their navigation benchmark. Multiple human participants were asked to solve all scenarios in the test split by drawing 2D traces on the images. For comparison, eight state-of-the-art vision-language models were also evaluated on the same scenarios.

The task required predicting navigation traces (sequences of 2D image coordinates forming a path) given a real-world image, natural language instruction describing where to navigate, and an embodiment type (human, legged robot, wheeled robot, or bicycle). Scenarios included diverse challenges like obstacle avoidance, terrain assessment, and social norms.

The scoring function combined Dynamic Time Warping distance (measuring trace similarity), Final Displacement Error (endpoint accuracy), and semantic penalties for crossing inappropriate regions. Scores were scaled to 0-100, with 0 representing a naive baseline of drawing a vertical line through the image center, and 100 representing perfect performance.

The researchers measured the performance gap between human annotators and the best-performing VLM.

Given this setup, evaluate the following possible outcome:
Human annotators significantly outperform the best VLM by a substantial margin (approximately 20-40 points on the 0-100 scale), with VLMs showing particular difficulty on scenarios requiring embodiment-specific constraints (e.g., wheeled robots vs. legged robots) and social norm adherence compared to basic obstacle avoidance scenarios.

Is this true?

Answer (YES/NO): NO